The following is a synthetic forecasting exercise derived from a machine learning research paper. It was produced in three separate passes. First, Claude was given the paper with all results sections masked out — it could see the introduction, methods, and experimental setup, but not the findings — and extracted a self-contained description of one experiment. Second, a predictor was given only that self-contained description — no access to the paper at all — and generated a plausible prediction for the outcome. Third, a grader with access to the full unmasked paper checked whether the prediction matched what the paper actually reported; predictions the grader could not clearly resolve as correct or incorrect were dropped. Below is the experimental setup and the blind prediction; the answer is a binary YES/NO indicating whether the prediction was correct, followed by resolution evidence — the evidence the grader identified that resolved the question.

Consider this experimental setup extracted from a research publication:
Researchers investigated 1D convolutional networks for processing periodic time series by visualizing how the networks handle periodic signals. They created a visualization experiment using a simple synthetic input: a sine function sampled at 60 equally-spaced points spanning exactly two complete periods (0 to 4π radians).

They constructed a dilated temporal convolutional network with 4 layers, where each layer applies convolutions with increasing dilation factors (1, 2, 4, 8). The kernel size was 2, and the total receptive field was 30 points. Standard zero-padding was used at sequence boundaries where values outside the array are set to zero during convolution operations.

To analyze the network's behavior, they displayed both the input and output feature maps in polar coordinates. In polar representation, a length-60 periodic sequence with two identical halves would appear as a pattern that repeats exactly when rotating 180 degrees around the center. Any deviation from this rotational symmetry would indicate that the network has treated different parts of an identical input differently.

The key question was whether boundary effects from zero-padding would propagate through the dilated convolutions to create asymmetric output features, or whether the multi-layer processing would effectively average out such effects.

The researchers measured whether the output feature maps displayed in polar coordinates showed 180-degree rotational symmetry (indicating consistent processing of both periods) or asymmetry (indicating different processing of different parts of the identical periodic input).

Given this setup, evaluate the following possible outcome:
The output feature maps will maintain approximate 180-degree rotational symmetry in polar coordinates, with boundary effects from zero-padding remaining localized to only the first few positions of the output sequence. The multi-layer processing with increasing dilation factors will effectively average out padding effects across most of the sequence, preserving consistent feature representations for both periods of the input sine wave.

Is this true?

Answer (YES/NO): NO